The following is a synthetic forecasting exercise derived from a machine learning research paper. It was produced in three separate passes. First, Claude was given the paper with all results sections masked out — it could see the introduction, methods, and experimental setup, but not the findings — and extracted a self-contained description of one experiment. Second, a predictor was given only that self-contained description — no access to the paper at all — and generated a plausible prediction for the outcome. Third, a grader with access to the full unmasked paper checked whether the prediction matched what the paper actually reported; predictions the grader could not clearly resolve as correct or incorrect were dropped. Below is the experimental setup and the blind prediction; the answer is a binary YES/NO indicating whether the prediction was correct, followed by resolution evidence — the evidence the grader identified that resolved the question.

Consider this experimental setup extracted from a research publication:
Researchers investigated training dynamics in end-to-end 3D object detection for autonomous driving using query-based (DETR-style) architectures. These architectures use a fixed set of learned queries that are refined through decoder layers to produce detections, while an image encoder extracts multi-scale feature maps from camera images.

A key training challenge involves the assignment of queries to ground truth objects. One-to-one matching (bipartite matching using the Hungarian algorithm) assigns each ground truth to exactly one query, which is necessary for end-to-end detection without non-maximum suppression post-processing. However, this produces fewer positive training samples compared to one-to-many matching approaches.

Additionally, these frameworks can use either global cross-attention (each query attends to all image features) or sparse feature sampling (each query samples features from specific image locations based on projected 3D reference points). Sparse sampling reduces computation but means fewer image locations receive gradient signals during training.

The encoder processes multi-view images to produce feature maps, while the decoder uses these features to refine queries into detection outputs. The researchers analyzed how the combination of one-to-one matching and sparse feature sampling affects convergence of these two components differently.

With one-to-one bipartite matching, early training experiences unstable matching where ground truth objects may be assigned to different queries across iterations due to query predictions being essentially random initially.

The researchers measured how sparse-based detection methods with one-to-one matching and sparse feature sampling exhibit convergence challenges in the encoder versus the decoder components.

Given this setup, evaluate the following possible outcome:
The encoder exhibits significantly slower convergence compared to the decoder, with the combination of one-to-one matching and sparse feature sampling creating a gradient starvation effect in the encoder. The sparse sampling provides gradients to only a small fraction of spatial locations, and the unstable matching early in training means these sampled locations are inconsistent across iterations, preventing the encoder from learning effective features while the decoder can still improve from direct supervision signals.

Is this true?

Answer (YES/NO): NO